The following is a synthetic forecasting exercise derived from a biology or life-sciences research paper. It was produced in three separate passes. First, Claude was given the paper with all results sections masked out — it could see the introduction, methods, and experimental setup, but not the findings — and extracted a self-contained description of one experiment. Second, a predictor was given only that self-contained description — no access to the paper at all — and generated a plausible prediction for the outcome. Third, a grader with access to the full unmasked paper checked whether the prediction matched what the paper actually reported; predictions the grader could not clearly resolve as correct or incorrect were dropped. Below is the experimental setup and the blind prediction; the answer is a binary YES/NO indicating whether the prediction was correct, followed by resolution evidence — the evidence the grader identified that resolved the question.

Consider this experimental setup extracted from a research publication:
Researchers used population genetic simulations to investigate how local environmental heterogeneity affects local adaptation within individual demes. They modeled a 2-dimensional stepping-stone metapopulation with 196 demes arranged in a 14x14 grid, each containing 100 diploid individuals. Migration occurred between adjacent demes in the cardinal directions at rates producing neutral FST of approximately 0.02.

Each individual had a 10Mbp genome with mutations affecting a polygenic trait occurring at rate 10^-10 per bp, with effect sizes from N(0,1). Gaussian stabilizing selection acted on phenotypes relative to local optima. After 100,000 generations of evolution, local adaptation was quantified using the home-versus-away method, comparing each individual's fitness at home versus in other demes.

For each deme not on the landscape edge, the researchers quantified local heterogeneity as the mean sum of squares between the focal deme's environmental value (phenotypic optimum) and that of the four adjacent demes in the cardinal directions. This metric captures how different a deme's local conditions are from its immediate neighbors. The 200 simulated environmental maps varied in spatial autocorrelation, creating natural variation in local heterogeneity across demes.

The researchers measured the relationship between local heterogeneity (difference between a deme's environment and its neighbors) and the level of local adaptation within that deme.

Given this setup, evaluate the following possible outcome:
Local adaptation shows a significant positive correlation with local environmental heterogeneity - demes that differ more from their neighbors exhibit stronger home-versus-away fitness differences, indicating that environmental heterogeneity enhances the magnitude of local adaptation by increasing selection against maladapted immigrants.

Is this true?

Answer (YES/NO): NO